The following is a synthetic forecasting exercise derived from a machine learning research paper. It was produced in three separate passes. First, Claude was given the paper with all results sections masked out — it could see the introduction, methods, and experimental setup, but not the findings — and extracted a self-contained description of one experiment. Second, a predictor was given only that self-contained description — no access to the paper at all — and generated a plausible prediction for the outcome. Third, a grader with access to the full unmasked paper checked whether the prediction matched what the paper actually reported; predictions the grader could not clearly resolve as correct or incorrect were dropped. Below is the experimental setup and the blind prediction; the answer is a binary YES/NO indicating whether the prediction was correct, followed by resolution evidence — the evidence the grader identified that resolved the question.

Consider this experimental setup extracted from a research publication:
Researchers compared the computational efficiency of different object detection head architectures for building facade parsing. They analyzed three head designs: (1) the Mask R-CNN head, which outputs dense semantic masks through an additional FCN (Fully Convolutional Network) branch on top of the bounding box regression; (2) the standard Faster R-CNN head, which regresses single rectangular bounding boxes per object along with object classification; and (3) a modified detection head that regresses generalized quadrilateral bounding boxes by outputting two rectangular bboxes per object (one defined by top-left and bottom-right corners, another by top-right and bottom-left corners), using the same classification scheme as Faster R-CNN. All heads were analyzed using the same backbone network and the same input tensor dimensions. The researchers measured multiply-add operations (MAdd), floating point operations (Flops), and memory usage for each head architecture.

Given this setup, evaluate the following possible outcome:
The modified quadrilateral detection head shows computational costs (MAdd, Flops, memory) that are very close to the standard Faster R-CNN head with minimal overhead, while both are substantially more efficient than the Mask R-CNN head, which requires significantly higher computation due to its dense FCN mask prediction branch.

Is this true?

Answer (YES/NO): YES